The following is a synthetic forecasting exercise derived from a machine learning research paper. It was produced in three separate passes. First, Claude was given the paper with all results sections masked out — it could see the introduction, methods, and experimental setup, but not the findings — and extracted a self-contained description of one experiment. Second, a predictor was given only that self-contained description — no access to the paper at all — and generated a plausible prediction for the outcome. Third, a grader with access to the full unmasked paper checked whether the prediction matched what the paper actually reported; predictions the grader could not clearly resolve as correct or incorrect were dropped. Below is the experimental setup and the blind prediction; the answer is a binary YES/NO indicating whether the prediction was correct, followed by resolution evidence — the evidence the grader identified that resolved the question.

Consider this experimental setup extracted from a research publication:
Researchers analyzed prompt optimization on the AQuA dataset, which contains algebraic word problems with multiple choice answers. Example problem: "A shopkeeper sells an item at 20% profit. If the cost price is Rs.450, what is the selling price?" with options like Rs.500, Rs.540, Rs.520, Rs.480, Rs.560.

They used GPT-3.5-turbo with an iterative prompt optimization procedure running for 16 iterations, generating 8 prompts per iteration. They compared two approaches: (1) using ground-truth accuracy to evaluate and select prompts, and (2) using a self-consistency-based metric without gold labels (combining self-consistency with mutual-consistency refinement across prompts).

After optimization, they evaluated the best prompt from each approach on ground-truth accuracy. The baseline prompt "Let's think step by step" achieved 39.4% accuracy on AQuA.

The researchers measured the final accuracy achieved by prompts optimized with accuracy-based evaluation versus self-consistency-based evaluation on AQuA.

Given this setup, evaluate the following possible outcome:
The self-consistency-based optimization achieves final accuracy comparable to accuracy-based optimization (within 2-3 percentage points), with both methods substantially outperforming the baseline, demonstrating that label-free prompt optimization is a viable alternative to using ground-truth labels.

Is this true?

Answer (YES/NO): YES